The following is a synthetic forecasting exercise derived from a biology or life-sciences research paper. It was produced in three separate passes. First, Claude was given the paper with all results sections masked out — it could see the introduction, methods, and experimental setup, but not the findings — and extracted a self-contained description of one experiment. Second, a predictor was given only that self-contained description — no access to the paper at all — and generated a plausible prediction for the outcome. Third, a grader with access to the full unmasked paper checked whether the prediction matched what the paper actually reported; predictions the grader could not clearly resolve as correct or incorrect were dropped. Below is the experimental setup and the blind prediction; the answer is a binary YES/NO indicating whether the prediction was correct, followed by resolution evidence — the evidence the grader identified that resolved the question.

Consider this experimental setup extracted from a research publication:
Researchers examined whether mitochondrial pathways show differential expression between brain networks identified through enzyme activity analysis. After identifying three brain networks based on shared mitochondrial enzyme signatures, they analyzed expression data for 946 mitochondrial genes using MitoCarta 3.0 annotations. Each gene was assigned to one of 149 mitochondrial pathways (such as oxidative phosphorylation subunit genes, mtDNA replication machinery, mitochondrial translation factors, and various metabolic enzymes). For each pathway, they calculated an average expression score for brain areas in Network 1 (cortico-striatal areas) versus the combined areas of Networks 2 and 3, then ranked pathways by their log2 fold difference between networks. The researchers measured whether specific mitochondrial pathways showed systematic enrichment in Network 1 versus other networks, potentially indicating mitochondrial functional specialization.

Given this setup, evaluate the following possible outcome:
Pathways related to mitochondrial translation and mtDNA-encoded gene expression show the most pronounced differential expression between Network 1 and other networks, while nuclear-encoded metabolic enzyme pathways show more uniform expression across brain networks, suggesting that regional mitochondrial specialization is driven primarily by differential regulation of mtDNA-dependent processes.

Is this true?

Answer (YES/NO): NO